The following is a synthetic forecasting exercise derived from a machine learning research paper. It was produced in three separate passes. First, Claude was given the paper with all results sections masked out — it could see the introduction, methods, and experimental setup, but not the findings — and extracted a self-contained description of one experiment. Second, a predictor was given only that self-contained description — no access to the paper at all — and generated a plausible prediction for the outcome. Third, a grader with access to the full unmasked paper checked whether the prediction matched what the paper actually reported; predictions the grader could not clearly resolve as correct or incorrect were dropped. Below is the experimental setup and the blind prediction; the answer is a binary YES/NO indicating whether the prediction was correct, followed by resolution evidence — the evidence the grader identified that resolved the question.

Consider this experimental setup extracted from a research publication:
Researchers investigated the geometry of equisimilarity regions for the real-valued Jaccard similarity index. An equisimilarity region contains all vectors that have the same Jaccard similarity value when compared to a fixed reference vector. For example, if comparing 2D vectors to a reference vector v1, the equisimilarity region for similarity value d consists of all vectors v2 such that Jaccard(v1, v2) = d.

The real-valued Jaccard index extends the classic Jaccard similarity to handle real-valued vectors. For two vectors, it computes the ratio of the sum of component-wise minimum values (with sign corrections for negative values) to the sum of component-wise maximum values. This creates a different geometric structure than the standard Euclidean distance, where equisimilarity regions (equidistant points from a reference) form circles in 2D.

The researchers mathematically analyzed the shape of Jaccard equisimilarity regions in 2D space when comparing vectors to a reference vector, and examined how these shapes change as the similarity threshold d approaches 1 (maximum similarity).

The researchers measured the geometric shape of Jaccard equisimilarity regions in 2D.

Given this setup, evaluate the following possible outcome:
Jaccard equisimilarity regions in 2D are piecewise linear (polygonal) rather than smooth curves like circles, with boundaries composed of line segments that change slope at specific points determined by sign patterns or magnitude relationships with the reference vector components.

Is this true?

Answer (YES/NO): YES